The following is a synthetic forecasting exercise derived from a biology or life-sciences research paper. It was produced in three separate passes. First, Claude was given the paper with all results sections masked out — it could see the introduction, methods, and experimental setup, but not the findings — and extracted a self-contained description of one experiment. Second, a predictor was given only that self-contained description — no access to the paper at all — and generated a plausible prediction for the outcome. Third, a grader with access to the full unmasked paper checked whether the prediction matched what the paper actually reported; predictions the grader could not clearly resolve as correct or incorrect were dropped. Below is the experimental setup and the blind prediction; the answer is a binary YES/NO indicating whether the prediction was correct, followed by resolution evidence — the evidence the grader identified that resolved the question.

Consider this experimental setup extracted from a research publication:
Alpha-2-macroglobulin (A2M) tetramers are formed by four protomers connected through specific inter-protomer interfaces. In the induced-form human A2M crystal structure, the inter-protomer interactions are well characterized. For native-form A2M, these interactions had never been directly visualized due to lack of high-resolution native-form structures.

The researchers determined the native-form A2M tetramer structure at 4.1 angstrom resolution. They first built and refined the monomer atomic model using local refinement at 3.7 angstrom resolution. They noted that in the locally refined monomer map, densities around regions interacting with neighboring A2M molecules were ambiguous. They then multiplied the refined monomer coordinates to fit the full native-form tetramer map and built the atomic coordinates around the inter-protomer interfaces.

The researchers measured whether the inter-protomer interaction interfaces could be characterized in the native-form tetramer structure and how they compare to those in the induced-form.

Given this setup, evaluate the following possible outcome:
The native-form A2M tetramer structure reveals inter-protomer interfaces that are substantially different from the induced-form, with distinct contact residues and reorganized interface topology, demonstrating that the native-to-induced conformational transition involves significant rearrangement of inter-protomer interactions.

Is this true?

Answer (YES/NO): YES